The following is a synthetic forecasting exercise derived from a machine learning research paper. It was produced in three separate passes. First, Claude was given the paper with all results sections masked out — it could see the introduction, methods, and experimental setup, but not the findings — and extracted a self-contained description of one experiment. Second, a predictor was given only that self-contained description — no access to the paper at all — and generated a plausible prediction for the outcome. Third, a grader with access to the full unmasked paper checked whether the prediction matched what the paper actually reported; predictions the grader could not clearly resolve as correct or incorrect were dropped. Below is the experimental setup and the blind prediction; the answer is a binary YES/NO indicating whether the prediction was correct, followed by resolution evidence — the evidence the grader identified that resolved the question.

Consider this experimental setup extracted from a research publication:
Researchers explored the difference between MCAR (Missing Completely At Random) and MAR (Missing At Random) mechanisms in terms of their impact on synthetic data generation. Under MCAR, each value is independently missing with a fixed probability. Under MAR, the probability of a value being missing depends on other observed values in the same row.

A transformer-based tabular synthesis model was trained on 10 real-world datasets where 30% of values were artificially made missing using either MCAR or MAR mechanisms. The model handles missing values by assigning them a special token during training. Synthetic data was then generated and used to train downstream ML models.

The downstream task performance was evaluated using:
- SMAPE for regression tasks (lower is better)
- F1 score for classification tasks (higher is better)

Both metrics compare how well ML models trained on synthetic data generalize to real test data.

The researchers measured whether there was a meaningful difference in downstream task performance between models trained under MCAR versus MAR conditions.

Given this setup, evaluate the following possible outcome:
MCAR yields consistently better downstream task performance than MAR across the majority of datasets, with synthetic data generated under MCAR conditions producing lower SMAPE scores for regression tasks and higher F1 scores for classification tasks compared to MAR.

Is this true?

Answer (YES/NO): NO